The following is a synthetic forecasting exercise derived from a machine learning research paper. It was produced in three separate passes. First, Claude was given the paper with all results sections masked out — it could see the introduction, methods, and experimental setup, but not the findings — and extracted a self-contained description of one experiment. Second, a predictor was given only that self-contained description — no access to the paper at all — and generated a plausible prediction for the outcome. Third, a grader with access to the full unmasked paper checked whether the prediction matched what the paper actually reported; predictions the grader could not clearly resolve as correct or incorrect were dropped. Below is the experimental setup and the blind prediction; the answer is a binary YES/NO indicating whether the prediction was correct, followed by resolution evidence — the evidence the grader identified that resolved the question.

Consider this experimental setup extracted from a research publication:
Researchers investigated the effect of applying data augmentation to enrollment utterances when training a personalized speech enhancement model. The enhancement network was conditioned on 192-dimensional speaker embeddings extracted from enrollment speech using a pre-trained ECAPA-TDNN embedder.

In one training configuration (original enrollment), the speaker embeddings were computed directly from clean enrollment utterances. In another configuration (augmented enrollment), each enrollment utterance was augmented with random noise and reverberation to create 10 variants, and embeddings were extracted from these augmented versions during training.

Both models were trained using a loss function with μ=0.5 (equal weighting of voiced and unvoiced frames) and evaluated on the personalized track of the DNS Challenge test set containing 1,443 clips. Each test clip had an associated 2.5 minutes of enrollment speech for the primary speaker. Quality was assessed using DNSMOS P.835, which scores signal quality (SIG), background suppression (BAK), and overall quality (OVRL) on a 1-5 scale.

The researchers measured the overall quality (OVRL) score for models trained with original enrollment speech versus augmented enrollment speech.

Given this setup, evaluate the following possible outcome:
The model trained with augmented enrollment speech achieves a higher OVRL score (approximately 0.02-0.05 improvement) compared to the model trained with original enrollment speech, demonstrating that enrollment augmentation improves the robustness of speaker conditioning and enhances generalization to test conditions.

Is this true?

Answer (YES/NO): NO